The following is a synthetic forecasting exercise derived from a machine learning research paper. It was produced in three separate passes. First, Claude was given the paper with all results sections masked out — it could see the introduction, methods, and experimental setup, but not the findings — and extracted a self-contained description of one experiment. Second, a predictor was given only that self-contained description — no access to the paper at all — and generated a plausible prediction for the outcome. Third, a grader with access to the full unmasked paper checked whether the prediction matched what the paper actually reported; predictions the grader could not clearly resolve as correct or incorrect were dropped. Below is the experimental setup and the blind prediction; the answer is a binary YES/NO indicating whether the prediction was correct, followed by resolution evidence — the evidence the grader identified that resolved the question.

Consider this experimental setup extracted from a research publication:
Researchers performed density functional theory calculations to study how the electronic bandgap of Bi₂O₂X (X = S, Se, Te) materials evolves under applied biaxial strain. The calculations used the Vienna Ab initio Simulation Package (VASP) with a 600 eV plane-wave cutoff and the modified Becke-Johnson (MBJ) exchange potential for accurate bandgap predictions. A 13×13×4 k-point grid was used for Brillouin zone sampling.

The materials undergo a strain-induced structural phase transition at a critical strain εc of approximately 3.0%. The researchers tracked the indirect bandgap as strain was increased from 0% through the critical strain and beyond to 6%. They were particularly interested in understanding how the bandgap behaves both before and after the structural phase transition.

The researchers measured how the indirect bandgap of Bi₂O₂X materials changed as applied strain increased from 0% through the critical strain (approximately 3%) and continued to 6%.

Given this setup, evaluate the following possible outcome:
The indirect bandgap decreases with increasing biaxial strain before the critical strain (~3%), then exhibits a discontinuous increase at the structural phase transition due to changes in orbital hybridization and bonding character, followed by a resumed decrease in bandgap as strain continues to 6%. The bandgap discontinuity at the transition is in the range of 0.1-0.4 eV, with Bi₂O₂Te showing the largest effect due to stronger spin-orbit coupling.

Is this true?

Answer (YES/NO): NO